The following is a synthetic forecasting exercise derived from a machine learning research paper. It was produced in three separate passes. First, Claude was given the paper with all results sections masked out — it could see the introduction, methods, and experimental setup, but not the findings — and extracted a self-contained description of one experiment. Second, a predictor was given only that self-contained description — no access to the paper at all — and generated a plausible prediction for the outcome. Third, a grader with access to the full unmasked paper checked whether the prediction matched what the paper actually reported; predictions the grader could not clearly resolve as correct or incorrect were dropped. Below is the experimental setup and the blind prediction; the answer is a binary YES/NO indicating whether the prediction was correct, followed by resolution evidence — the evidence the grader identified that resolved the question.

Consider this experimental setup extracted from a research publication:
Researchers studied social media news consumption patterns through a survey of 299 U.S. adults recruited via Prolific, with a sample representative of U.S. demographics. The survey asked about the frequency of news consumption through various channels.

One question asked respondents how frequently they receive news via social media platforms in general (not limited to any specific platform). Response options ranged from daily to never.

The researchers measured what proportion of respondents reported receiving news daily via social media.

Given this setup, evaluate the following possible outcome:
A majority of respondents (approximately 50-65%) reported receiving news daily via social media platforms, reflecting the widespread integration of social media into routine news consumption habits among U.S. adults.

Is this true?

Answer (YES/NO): NO